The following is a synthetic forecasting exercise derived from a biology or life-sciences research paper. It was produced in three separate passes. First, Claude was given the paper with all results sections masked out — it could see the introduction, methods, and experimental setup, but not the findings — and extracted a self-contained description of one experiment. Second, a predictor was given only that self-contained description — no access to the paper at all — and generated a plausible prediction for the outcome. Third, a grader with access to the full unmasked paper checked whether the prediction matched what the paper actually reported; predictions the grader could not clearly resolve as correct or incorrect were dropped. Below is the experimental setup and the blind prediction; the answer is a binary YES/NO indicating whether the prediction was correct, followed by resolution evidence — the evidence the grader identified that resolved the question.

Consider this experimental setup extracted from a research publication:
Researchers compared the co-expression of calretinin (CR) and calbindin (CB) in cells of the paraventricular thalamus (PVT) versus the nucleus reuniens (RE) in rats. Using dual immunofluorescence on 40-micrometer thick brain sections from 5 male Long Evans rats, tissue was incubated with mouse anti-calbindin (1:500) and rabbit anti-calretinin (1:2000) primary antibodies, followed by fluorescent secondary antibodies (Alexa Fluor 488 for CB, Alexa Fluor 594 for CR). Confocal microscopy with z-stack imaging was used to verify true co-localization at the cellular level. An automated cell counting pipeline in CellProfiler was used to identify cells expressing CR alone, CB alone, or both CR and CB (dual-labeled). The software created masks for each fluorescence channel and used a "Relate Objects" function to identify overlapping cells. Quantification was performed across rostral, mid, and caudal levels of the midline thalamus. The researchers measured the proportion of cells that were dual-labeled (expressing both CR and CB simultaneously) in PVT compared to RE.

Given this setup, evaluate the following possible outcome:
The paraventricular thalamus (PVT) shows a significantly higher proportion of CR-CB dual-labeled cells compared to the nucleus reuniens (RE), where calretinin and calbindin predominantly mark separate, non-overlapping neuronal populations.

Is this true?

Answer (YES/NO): NO